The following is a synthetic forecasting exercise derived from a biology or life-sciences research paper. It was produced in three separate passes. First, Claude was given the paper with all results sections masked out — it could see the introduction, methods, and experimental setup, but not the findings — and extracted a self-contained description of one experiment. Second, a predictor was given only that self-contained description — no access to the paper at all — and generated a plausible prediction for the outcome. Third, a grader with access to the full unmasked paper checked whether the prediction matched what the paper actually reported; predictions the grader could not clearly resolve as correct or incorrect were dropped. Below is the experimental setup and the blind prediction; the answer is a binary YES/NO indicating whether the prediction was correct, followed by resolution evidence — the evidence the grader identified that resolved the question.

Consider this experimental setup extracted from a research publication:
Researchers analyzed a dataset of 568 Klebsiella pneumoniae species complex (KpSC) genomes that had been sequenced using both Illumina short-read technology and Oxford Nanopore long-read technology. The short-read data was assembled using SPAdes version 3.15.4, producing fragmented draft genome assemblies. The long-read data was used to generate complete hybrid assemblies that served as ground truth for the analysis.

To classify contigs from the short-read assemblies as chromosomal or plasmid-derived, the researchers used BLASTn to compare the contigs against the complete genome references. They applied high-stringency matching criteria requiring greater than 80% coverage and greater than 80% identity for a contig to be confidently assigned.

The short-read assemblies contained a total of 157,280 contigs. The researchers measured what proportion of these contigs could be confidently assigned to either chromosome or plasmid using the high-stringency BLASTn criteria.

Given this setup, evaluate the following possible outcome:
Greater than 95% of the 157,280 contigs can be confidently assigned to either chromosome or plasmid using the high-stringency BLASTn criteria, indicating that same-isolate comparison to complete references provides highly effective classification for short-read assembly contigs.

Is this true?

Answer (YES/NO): NO